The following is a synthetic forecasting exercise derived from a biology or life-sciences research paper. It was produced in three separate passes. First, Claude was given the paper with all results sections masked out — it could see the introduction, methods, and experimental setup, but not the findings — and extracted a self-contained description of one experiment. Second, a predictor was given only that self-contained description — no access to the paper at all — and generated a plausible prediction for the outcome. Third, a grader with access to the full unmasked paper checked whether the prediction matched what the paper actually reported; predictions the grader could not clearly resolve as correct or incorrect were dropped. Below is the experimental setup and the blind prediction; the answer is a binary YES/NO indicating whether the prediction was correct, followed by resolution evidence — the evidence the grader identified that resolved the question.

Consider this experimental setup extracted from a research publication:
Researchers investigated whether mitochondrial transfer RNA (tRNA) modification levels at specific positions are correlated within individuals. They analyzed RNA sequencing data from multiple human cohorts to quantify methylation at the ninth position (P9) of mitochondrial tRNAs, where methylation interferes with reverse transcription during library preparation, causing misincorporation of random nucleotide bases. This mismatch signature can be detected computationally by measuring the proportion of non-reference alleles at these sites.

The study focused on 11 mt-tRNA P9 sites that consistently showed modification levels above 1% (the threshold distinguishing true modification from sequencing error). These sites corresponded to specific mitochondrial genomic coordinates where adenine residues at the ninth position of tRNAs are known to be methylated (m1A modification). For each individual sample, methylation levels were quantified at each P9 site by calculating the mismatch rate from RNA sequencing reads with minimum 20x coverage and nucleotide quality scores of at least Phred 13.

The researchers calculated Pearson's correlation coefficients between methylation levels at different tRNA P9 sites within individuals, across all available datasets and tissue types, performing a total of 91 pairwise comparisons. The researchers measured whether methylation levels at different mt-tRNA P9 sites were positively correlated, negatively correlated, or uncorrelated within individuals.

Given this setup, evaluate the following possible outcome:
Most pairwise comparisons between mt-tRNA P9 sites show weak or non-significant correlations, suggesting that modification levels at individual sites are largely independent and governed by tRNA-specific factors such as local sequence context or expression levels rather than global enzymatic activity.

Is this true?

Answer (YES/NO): NO